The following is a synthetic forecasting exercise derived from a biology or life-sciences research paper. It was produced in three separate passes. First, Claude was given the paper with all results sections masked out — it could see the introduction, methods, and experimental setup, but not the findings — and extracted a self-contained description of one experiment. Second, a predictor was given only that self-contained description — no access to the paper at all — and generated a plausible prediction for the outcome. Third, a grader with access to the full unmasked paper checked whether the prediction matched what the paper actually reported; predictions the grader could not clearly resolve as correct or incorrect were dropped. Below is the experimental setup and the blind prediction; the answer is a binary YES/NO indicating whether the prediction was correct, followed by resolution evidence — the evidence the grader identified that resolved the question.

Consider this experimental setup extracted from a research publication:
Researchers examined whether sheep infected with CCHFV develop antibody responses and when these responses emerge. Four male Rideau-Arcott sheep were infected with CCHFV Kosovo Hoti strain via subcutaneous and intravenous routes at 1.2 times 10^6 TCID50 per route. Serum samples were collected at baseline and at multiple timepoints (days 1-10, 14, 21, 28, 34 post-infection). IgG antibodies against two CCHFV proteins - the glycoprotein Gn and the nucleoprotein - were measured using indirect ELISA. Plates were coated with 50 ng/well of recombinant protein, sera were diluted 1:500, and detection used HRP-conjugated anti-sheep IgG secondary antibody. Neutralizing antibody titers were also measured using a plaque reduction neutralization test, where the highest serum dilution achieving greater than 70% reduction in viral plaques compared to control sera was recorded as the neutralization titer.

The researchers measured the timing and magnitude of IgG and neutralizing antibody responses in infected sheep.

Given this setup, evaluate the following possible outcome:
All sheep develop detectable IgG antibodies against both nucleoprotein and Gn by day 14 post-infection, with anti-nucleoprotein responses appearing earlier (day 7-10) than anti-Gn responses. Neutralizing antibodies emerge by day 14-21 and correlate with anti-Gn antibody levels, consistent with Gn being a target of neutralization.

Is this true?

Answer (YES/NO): NO